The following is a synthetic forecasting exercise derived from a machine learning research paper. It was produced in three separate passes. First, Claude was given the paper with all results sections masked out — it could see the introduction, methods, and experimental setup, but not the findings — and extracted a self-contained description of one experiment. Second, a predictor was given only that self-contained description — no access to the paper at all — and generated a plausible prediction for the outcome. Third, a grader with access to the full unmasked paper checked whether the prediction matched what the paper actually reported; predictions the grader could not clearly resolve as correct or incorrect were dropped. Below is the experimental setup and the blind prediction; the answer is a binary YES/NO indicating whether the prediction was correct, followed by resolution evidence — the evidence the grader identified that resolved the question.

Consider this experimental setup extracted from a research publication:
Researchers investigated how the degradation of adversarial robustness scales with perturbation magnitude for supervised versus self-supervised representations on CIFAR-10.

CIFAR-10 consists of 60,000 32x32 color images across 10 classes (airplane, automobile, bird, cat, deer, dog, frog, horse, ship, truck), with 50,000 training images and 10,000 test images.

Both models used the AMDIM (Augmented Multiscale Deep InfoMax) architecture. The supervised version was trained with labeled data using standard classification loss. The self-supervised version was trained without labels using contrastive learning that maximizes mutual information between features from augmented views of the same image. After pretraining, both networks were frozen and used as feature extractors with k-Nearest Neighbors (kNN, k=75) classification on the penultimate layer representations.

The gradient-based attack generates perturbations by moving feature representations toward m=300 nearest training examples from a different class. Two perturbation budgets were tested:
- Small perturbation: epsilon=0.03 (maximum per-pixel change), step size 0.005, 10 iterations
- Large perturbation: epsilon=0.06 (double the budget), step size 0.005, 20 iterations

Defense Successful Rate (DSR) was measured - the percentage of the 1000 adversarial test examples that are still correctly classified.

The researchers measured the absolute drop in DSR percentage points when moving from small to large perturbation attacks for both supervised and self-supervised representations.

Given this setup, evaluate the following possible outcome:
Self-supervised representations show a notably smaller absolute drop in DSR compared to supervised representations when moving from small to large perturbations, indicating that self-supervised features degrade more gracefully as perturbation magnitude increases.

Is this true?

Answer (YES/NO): NO